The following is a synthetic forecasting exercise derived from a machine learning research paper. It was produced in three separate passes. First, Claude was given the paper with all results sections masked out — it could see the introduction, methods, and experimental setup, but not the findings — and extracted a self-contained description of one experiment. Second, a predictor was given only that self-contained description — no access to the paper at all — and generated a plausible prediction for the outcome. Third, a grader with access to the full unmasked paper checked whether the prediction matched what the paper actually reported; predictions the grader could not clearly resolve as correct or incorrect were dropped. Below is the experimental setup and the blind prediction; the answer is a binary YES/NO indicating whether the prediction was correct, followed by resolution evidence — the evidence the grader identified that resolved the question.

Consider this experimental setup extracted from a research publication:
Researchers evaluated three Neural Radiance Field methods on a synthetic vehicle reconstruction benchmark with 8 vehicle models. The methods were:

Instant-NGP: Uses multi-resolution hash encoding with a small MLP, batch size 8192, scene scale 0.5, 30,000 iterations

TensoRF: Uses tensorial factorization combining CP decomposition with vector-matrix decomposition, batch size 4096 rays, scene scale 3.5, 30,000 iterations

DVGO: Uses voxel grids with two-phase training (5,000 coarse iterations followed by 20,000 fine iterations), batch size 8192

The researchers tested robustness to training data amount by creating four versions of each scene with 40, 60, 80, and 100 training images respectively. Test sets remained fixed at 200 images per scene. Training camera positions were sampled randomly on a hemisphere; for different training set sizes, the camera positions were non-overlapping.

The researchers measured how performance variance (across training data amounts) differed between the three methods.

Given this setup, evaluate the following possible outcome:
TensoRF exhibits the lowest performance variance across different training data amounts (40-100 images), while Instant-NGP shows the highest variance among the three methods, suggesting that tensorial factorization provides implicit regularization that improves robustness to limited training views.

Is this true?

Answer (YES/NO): NO